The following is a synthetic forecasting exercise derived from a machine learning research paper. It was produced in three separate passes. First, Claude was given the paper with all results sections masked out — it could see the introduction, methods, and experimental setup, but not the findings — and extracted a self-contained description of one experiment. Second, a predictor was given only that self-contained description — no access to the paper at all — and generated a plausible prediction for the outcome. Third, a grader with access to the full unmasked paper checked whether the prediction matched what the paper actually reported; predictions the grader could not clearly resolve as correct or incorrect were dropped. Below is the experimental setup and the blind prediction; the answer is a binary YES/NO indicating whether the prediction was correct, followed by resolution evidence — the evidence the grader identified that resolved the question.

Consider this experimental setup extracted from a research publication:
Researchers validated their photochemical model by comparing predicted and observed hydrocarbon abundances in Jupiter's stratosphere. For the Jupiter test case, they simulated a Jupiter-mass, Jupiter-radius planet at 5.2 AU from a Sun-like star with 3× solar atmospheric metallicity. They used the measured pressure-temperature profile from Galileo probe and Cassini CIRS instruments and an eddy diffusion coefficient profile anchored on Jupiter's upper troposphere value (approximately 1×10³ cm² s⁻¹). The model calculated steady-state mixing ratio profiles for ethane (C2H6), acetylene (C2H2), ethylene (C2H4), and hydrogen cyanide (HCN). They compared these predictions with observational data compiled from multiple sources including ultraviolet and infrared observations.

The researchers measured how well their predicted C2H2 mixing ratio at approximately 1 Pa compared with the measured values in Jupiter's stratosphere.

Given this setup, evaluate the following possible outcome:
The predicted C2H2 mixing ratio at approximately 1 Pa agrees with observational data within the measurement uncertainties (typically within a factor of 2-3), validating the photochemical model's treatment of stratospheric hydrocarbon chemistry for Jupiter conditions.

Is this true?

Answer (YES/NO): NO